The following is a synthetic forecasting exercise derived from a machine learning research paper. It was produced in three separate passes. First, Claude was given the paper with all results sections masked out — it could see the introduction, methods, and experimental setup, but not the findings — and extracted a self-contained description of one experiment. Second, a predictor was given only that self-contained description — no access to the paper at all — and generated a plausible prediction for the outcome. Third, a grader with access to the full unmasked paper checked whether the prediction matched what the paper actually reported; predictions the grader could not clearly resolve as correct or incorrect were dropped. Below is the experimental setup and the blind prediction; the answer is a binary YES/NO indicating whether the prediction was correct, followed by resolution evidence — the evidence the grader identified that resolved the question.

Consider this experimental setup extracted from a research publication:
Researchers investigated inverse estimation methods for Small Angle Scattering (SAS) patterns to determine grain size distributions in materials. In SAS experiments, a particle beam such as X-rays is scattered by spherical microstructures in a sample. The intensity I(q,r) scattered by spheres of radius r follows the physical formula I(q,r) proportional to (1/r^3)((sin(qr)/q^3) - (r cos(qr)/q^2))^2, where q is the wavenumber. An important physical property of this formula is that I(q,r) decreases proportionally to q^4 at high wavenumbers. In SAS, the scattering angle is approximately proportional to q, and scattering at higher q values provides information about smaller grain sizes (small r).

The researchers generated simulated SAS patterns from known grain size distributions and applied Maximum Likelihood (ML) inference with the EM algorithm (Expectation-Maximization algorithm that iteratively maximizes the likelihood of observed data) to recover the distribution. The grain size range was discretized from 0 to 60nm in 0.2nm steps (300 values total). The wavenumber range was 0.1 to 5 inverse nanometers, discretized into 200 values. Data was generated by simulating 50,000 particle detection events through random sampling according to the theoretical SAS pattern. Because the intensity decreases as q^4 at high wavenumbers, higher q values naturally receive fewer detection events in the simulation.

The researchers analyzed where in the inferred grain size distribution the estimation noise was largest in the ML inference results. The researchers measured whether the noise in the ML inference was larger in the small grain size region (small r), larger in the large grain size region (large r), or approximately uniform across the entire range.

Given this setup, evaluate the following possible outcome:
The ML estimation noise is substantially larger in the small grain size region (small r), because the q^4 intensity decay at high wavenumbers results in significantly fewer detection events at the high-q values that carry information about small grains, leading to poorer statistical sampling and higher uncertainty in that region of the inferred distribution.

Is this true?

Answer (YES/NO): YES